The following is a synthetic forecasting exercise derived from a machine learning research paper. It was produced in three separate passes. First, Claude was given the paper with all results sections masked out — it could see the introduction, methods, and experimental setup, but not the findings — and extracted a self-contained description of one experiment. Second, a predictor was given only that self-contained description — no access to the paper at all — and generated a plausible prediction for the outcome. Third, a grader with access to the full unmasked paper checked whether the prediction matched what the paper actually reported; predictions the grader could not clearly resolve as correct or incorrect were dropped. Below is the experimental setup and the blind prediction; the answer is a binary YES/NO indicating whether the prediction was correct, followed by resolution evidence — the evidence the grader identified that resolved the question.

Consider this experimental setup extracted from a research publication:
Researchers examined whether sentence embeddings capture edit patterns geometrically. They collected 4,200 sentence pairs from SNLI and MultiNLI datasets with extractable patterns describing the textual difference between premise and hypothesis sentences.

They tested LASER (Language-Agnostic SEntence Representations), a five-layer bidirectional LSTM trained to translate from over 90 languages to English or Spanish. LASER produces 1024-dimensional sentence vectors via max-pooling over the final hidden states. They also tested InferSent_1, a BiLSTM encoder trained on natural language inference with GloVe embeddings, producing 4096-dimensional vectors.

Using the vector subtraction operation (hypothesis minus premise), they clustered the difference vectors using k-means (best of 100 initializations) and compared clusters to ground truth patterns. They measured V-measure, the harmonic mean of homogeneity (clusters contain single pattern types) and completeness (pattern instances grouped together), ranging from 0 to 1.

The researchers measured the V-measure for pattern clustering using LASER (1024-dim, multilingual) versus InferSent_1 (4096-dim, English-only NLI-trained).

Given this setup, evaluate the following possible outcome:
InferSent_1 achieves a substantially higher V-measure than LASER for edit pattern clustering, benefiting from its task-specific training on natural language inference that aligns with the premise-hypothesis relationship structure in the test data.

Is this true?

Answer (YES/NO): NO